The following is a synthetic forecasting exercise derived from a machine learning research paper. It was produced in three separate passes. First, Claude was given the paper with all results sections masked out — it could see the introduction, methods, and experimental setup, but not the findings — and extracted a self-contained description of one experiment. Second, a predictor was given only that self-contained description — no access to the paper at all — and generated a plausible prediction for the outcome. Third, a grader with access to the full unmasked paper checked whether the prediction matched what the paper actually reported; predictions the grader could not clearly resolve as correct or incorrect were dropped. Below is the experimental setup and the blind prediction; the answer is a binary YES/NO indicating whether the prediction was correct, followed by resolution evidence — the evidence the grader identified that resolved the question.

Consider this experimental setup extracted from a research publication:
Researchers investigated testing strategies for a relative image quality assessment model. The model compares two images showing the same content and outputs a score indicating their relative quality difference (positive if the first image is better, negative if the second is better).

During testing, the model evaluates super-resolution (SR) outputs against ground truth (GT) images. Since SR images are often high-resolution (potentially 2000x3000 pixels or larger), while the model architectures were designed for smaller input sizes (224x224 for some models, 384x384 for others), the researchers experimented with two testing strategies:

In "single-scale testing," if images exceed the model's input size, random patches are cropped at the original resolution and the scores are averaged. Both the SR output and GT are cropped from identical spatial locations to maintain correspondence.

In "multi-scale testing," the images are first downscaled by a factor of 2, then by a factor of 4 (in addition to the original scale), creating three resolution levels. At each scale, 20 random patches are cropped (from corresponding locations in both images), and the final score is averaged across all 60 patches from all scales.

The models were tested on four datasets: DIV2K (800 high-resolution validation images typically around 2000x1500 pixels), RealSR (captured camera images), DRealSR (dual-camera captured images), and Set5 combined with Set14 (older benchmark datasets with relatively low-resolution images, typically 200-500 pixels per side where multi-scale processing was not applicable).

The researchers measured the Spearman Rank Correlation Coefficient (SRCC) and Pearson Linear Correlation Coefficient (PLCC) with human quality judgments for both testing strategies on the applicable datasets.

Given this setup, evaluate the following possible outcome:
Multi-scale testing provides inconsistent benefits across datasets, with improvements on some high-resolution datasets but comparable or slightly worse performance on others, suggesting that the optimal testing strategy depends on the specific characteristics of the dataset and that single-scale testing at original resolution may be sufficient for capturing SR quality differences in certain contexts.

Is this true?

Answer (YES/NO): NO